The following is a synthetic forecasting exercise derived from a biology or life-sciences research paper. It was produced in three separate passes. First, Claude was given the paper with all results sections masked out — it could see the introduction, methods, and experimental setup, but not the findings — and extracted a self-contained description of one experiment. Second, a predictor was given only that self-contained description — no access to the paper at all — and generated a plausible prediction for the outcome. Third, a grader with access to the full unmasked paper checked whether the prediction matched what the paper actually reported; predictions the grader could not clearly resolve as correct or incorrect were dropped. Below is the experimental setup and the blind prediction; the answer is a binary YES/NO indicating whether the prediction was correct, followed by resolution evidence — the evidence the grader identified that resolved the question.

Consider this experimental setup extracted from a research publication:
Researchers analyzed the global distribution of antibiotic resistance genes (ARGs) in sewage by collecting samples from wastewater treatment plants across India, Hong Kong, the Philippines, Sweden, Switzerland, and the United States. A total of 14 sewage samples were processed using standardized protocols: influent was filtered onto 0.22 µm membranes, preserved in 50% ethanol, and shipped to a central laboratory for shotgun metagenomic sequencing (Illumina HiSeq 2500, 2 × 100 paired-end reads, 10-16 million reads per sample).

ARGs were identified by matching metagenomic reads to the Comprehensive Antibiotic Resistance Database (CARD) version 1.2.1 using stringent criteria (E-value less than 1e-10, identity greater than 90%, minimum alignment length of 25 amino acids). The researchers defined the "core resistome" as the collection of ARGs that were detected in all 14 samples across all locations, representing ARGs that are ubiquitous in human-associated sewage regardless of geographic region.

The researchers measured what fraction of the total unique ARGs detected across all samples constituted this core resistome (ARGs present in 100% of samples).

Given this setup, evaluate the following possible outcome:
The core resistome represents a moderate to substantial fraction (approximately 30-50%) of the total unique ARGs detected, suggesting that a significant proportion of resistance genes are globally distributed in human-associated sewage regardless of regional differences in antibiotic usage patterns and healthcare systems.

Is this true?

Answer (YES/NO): NO